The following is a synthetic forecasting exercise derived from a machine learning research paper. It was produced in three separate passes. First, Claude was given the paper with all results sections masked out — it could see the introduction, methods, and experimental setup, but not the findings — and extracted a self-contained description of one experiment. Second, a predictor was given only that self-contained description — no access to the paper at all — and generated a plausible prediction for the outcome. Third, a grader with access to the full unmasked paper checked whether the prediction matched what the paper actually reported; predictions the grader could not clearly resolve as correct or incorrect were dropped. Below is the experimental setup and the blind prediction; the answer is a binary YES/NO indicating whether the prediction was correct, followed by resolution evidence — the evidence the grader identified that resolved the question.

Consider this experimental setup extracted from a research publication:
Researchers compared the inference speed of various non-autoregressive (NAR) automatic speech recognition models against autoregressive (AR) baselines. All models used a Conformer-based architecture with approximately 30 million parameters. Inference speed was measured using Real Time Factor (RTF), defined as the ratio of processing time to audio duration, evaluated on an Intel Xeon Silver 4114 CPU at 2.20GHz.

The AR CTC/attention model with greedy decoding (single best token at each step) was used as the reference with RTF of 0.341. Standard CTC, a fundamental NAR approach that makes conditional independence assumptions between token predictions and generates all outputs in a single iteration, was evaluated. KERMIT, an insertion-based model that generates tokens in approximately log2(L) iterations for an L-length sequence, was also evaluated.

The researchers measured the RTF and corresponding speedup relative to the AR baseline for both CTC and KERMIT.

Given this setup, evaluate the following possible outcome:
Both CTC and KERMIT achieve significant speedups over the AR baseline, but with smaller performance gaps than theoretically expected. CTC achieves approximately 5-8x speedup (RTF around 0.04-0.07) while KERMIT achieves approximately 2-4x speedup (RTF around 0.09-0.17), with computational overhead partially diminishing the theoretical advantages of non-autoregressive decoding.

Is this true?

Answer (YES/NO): NO